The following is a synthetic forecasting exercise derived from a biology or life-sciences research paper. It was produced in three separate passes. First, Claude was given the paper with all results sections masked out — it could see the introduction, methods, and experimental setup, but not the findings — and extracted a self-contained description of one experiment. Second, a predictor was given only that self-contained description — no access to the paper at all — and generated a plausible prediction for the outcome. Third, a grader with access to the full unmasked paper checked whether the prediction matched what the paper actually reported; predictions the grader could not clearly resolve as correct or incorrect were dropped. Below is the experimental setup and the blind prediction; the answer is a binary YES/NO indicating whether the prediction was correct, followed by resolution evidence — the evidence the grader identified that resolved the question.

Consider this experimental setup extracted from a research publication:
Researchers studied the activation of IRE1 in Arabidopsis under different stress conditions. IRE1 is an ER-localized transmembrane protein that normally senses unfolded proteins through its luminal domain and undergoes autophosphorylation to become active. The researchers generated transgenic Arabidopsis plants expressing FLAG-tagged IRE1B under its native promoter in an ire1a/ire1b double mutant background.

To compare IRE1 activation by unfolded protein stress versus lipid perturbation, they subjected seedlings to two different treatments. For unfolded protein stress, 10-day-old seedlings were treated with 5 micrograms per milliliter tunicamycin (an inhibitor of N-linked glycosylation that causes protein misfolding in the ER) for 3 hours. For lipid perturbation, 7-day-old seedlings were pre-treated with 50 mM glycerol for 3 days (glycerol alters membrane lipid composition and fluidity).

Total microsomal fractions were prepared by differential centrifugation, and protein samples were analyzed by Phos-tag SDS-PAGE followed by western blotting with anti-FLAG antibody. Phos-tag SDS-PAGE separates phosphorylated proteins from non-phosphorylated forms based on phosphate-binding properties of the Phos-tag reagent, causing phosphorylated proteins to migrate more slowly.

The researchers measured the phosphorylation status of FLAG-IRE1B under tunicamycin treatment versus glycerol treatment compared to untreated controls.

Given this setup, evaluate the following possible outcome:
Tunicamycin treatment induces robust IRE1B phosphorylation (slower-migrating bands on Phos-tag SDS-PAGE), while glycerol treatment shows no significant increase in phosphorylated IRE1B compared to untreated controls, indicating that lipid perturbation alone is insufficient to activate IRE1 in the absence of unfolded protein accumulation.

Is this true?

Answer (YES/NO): NO